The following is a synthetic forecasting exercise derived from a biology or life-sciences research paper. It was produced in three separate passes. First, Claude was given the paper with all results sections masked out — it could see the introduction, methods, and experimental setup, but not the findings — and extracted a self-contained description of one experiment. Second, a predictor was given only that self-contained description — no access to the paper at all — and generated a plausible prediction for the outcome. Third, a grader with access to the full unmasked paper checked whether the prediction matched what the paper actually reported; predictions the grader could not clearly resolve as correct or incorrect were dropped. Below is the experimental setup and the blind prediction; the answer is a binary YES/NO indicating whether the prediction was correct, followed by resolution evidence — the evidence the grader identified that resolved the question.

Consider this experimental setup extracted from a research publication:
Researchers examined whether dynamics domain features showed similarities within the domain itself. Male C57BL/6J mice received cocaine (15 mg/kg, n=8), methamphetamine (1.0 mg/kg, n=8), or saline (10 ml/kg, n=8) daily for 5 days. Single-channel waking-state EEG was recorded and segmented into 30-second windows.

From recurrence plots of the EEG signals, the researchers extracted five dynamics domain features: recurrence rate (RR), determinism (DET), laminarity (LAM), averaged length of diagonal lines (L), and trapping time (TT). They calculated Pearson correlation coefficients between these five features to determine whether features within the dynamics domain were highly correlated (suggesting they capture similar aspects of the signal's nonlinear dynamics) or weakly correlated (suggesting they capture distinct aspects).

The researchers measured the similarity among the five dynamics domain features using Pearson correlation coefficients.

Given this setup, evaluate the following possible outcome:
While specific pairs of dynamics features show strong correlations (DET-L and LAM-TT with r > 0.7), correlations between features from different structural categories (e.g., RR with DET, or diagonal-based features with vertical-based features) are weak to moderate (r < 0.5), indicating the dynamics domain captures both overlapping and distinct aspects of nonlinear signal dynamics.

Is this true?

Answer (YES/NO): NO